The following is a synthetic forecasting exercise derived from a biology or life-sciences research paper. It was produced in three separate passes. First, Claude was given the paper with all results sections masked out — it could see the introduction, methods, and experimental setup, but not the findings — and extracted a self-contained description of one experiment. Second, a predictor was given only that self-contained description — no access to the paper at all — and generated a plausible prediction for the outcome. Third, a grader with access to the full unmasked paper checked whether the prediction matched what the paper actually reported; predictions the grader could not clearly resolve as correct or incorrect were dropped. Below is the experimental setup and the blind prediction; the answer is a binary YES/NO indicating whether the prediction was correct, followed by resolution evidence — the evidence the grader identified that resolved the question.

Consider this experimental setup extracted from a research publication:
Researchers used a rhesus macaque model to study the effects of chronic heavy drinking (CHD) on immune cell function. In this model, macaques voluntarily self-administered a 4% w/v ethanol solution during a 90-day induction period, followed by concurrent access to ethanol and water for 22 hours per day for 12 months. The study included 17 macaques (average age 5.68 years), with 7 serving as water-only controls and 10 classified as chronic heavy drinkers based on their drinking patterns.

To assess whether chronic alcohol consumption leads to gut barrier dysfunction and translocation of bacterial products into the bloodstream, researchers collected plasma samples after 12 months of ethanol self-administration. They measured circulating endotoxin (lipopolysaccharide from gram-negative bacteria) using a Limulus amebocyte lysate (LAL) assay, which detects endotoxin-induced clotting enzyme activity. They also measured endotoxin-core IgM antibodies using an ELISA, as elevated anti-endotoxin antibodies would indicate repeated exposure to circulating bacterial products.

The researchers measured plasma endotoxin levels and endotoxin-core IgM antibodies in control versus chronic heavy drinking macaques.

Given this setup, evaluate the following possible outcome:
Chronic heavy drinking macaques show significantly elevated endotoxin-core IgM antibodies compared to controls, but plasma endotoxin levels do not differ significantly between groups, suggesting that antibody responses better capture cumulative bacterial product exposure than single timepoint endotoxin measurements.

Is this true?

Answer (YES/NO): NO